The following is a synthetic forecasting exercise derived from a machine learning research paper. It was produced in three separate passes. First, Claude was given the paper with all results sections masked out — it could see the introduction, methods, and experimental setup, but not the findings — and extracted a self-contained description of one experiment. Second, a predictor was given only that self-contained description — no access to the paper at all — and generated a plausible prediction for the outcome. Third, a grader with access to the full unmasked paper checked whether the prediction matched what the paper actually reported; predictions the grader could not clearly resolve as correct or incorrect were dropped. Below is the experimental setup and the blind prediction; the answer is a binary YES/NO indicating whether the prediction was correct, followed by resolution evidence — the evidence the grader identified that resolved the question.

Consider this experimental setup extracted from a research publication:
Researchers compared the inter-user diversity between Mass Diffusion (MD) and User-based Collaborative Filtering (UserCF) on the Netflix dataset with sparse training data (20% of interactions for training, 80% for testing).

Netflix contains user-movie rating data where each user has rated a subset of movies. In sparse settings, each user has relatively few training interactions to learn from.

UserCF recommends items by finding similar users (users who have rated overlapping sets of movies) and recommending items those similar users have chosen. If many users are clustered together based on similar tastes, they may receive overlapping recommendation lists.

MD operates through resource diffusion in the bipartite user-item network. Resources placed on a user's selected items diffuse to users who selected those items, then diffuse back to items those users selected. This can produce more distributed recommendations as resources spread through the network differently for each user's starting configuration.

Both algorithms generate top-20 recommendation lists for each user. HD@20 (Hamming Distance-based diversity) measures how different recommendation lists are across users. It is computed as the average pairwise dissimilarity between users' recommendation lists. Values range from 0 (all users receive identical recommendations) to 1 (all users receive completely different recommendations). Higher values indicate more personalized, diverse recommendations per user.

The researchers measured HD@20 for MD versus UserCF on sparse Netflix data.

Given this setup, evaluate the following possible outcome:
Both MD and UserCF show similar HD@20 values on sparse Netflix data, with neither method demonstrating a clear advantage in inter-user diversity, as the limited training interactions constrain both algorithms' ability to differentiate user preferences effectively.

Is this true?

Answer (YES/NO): NO